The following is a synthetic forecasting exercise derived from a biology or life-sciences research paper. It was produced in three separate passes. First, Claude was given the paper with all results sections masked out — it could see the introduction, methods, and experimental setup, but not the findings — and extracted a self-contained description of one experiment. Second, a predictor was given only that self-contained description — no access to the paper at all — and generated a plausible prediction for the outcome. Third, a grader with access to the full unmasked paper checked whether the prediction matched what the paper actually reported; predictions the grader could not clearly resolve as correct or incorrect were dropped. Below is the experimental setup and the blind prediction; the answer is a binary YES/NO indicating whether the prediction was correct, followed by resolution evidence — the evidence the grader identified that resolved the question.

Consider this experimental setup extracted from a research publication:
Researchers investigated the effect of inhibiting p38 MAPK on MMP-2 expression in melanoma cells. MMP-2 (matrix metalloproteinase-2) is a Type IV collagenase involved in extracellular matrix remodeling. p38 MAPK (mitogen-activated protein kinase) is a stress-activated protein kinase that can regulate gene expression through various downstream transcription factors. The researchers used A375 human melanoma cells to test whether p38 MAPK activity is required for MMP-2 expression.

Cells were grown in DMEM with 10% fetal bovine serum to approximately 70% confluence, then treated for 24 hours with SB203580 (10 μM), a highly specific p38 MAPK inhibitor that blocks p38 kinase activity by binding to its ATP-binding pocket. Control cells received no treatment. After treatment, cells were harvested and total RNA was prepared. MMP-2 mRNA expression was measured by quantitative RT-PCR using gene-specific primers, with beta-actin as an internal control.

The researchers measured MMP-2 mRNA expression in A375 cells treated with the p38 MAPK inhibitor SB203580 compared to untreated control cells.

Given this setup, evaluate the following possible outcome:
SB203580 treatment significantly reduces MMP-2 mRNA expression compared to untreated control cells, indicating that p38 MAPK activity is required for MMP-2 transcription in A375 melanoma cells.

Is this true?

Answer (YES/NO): YES